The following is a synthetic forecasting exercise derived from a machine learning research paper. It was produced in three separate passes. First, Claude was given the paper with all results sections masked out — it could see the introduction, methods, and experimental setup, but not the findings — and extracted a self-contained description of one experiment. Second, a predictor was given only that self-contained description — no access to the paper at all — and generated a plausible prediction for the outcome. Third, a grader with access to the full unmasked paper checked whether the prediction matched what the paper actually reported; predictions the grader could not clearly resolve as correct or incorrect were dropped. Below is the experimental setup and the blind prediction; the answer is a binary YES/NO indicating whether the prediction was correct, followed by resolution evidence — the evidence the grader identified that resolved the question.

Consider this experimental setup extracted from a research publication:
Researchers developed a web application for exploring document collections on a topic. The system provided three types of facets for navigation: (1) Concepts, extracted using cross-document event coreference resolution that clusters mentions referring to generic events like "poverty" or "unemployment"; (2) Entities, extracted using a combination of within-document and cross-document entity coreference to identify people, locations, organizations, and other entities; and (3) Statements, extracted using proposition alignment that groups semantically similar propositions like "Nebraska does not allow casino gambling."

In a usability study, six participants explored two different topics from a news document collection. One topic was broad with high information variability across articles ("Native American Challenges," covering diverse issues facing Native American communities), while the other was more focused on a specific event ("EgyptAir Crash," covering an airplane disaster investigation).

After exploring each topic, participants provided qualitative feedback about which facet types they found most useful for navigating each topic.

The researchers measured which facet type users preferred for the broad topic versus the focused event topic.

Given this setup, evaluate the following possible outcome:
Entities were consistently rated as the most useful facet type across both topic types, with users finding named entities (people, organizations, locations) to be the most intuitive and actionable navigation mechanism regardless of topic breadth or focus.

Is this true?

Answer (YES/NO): NO